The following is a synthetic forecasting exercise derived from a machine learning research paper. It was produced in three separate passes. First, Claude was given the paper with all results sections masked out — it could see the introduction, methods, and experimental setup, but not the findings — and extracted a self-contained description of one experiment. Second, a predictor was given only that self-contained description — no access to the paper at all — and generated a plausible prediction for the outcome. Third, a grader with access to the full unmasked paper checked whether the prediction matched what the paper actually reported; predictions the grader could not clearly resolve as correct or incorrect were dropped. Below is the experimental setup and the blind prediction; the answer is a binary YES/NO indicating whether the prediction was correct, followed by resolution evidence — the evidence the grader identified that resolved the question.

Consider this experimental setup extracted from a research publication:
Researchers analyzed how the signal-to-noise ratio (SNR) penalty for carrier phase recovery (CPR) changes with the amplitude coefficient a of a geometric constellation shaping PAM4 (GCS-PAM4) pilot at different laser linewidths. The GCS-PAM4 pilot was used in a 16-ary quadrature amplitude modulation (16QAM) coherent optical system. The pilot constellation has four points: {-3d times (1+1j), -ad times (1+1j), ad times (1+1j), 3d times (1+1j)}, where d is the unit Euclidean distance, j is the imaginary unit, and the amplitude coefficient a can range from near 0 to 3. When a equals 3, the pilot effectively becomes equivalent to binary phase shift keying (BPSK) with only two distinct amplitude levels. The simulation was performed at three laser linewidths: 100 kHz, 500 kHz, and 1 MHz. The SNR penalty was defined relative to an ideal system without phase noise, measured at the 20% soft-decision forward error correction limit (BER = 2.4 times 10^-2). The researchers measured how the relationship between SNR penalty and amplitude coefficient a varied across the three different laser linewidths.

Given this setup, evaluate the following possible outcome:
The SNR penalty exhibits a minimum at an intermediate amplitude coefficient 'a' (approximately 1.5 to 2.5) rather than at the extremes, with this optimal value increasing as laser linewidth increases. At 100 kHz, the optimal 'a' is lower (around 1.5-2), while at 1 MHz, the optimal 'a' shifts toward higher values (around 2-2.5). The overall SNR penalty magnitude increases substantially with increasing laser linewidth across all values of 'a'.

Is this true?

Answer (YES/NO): NO